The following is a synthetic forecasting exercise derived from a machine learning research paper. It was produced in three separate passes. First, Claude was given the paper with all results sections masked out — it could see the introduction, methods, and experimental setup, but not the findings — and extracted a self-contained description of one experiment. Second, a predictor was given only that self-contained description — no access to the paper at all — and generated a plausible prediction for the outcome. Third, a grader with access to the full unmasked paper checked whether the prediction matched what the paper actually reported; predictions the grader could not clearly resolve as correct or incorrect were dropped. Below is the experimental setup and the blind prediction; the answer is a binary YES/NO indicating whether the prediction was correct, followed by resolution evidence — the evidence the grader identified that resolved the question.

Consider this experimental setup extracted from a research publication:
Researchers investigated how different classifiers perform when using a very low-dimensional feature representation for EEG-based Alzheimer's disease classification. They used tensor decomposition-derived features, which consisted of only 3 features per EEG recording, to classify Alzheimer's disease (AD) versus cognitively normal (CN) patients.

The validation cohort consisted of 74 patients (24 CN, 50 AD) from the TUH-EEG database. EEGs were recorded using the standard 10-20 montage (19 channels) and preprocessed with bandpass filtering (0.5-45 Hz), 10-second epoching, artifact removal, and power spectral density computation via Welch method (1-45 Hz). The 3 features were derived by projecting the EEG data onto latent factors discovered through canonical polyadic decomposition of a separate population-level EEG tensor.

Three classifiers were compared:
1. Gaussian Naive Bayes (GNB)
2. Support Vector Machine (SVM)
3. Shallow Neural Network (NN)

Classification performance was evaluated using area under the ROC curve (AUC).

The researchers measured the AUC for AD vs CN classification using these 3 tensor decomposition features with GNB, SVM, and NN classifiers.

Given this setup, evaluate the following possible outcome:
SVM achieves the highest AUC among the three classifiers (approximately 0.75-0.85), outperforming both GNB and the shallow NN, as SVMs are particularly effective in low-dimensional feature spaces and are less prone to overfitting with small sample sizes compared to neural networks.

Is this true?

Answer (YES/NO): NO